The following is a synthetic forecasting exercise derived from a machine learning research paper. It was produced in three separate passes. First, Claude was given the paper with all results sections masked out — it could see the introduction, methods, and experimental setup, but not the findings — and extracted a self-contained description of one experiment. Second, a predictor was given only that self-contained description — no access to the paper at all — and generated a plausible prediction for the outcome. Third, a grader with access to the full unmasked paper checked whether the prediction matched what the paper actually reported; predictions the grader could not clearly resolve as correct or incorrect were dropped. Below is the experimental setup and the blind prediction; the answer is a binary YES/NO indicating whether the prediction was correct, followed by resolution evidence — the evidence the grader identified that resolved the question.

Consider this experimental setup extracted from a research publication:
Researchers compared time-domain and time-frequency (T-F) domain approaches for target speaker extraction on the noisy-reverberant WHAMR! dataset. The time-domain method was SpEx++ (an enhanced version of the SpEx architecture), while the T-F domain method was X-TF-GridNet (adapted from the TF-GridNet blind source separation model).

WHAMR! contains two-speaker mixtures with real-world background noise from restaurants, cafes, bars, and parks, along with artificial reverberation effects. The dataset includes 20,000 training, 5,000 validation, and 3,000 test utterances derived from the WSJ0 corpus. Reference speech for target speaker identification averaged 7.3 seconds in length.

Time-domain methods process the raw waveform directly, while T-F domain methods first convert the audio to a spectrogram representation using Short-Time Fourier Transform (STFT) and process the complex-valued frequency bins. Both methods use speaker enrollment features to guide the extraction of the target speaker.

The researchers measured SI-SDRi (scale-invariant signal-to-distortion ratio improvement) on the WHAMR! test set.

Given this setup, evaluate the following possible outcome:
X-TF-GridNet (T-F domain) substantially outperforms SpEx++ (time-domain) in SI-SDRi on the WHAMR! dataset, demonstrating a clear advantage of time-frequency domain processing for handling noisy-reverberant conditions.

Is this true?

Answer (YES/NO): YES